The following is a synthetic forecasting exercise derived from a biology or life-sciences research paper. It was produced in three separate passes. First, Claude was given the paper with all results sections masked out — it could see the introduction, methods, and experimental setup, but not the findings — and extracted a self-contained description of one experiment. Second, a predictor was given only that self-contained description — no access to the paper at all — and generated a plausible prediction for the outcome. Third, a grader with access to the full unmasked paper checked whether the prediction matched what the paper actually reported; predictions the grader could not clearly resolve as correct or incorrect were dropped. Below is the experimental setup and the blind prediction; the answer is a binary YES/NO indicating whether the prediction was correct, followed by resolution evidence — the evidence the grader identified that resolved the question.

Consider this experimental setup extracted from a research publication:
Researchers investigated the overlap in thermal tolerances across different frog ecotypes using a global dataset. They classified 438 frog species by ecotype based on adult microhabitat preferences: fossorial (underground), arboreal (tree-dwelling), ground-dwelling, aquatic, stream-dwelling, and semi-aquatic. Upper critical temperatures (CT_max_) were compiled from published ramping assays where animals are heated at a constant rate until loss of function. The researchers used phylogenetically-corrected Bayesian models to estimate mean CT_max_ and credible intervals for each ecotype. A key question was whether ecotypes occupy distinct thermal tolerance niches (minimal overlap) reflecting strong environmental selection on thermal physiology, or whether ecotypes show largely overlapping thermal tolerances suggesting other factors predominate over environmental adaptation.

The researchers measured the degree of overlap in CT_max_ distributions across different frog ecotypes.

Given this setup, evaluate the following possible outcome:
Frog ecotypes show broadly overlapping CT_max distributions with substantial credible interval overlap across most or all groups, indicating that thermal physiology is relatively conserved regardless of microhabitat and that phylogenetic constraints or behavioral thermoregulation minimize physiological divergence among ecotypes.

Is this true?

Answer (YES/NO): YES